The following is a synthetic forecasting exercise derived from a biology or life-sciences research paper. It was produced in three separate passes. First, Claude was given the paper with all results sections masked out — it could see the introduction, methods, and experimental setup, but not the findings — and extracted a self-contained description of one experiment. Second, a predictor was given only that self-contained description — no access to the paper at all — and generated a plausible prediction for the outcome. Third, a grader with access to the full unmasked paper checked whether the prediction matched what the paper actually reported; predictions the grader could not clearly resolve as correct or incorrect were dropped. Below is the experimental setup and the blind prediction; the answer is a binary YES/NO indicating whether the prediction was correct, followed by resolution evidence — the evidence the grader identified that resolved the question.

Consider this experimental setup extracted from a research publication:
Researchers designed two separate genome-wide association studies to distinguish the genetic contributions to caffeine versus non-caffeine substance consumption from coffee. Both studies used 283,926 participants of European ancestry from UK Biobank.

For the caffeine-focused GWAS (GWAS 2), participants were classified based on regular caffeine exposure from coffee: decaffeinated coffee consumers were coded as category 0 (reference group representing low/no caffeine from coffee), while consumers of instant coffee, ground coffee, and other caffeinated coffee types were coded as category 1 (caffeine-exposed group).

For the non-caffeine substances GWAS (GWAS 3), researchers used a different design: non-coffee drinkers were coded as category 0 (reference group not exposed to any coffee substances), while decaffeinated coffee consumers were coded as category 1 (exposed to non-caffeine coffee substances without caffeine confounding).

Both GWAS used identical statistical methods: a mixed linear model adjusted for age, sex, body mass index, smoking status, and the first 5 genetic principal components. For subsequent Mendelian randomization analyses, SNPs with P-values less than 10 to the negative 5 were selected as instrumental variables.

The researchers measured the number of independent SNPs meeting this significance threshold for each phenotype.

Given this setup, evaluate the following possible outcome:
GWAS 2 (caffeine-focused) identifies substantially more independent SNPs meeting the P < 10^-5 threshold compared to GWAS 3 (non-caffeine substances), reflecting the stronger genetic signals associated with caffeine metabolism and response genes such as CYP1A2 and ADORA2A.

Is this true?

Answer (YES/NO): NO